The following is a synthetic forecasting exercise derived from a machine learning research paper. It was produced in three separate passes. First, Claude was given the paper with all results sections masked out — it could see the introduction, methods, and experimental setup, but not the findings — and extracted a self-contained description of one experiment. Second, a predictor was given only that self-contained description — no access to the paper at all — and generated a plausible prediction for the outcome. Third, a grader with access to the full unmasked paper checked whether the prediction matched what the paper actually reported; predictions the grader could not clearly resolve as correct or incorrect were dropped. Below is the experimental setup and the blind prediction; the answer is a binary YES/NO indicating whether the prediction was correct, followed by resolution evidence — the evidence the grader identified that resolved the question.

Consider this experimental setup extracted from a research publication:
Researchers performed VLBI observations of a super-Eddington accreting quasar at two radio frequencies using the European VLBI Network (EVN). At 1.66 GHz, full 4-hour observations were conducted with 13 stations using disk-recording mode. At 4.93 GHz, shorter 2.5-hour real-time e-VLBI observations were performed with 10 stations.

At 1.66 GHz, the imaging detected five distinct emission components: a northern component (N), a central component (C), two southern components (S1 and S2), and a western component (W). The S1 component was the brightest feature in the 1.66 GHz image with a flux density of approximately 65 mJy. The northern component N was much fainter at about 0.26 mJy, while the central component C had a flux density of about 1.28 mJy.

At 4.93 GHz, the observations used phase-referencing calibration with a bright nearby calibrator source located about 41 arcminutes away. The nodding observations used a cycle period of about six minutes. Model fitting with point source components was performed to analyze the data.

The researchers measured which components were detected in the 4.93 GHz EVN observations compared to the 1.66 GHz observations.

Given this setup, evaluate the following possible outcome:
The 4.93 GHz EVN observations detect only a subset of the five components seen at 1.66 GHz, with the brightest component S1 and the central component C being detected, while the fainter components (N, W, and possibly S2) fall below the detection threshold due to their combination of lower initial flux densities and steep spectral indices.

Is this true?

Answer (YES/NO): NO